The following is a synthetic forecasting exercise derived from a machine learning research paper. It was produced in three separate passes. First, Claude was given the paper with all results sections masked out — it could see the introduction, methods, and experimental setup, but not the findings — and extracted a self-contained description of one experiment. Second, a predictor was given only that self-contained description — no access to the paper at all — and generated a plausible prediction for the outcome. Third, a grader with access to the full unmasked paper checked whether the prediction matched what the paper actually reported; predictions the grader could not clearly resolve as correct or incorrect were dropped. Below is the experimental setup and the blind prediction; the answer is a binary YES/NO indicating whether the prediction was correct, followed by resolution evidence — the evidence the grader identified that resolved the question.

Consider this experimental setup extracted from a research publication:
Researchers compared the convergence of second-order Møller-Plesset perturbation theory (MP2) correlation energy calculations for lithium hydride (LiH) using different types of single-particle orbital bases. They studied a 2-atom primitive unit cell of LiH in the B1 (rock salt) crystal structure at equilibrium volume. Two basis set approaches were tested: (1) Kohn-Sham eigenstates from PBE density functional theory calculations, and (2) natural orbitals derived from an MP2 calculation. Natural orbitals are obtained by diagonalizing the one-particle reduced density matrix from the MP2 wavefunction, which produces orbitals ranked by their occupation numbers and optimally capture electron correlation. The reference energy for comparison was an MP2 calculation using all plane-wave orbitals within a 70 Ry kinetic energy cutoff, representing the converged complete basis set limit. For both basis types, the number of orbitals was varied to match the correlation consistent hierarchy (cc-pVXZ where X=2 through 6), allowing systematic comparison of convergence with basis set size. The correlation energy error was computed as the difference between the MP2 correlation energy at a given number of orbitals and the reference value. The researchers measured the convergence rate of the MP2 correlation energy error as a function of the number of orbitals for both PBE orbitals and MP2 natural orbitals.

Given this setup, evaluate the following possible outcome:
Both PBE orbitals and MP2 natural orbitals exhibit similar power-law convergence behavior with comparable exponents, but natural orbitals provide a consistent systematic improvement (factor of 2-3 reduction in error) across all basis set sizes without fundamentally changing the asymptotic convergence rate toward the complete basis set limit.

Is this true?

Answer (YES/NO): NO